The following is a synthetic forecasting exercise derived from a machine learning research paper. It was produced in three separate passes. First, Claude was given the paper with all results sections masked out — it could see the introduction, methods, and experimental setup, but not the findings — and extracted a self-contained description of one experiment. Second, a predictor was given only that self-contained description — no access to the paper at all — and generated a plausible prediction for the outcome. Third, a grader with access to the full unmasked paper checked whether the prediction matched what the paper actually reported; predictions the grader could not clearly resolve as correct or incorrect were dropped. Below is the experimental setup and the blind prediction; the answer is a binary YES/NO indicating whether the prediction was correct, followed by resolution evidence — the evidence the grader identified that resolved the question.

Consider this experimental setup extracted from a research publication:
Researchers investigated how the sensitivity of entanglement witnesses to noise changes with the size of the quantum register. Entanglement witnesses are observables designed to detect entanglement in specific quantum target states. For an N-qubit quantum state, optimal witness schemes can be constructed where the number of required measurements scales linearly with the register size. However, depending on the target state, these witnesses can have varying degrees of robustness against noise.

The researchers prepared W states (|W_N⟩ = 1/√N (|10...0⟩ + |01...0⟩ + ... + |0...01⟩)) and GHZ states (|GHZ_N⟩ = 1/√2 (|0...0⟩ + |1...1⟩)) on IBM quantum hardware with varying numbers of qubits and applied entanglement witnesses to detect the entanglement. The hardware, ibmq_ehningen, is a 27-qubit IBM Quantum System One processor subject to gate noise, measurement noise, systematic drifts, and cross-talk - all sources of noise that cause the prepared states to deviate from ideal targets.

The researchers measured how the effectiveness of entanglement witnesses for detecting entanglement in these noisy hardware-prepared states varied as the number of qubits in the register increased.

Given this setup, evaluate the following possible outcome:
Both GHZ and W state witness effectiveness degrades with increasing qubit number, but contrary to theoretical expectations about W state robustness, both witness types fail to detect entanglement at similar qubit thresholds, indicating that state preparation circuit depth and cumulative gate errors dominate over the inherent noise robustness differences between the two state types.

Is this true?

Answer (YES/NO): NO